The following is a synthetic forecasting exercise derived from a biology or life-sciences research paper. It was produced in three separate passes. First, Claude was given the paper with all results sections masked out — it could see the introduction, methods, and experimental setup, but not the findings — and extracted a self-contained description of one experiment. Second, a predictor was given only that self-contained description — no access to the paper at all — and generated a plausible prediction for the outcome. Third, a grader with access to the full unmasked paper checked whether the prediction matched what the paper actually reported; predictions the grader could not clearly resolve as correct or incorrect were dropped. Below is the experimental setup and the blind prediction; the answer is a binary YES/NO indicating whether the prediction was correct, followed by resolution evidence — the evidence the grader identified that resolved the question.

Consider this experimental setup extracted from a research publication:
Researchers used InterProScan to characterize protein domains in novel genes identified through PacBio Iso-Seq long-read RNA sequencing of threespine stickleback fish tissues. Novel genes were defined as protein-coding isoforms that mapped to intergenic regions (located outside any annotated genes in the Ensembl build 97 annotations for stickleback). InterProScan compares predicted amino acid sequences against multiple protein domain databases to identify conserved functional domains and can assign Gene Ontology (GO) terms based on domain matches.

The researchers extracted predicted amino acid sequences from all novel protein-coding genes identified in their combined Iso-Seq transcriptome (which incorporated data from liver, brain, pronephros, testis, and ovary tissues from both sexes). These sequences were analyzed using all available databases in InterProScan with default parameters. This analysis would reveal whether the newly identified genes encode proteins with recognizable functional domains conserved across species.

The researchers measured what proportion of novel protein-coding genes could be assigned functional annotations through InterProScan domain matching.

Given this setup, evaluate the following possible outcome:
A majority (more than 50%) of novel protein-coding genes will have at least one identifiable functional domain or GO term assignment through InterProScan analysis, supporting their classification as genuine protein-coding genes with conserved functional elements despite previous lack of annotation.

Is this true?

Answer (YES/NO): YES